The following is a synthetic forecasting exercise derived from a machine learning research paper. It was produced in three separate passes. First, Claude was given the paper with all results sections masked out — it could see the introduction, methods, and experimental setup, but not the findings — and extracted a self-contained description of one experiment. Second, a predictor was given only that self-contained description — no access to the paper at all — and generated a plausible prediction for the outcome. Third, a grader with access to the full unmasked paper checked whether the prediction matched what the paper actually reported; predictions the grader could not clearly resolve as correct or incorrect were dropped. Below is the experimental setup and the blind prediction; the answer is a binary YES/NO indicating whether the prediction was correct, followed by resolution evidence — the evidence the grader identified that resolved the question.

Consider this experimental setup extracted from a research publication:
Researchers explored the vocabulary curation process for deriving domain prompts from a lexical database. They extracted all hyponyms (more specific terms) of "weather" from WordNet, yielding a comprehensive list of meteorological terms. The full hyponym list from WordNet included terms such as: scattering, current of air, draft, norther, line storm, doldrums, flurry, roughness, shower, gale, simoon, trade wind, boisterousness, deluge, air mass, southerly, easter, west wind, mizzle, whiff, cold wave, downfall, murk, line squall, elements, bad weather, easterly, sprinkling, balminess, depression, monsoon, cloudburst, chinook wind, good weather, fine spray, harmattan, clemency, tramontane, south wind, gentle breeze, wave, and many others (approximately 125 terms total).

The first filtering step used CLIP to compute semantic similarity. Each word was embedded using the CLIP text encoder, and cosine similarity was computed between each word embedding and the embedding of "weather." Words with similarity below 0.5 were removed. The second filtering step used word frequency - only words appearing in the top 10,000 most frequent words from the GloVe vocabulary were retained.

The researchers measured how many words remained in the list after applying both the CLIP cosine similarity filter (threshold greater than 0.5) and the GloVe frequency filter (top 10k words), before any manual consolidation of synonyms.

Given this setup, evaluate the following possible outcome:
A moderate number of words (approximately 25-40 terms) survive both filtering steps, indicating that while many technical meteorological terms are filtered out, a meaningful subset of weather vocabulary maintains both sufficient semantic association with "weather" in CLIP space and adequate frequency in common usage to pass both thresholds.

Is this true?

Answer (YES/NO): NO